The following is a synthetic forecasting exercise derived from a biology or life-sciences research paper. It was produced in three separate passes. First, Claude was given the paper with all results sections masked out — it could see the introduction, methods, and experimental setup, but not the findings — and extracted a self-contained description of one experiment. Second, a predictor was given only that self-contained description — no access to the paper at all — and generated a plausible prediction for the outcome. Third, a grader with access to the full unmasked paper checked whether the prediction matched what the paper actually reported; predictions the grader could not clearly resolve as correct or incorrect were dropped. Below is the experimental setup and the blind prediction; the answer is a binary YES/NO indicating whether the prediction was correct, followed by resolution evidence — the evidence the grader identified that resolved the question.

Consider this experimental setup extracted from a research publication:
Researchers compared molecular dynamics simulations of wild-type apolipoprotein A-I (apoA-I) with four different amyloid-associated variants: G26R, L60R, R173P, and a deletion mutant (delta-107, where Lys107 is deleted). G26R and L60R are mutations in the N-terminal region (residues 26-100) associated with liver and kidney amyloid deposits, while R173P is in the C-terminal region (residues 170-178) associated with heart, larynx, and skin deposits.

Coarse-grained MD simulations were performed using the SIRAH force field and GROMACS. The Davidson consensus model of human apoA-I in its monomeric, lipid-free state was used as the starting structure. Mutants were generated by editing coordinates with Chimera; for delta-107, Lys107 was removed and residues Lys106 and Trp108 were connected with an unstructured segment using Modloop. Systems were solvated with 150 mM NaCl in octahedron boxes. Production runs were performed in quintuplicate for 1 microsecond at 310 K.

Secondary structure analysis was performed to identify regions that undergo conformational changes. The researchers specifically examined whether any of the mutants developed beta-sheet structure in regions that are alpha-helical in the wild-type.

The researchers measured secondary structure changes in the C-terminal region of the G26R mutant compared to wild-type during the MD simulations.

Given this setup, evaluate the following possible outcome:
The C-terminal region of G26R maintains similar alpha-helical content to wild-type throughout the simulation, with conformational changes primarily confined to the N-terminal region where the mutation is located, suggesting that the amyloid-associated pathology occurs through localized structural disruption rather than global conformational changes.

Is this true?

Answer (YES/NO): NO